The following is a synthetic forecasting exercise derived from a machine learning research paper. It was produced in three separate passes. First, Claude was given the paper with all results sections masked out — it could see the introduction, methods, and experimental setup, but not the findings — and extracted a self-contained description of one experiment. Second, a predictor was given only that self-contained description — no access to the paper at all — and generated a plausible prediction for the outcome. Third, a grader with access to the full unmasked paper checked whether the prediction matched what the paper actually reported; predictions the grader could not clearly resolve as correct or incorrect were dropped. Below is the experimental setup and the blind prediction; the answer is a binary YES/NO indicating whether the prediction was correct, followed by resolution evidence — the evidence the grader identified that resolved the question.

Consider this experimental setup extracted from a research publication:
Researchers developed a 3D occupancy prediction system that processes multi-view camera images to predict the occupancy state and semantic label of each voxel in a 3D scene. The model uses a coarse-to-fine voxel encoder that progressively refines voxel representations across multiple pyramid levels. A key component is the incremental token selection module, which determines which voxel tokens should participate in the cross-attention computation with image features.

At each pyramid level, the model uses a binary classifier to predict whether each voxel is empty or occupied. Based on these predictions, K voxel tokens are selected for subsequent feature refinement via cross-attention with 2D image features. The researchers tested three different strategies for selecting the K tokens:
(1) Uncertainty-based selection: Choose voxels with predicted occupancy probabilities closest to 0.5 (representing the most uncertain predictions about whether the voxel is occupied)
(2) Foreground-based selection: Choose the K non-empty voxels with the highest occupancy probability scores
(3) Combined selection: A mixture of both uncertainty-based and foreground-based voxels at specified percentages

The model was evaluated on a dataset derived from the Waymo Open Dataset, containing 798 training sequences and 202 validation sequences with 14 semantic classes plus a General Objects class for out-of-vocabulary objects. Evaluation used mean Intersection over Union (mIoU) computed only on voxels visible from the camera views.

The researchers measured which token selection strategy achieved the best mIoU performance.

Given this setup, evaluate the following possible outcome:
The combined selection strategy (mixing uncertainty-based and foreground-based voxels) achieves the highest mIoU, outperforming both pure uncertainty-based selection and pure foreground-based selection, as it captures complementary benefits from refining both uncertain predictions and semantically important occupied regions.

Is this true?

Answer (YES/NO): NO